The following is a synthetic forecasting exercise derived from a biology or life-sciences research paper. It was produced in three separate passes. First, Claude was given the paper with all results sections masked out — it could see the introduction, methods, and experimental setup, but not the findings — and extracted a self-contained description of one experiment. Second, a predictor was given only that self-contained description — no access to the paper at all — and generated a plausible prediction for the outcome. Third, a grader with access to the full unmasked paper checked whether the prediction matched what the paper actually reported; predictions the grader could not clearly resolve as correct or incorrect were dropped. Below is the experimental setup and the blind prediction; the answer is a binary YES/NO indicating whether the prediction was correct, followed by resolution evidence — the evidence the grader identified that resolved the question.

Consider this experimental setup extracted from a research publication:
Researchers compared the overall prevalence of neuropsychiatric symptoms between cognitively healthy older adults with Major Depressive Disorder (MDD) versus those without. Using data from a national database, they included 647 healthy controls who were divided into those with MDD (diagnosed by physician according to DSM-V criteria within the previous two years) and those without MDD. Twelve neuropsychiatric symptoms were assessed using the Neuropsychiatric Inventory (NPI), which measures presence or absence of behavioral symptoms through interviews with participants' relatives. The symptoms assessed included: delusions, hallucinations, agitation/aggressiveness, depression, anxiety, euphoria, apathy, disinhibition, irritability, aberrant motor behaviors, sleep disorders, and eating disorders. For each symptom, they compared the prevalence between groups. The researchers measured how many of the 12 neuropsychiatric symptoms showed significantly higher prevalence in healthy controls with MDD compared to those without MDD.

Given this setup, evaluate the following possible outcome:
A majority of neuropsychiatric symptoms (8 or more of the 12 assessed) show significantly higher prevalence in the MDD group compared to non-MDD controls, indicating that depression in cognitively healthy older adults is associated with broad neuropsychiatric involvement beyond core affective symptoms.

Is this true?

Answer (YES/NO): NO